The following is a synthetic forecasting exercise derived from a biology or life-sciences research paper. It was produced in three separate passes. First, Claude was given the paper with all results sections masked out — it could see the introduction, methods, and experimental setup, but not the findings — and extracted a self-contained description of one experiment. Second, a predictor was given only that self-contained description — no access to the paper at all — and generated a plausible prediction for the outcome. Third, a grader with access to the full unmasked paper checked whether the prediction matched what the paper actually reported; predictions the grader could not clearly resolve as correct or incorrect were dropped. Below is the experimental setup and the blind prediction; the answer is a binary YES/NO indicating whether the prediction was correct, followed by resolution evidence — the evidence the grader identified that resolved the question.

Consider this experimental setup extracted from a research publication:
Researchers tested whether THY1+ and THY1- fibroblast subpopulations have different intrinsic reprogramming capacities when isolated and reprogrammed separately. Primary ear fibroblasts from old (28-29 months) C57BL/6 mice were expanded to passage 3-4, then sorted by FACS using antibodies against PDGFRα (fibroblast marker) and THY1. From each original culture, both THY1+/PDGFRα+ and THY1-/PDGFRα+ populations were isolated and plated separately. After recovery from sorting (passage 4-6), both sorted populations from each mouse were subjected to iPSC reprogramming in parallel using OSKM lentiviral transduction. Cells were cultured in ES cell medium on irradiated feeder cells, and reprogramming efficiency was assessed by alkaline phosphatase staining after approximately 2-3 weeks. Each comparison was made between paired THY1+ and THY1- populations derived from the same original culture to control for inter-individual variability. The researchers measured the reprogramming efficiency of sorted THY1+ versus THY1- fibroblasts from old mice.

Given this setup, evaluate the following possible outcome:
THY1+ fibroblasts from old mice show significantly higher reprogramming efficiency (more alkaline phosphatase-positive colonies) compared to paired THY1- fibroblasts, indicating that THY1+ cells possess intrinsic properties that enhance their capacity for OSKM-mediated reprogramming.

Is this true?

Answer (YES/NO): NO